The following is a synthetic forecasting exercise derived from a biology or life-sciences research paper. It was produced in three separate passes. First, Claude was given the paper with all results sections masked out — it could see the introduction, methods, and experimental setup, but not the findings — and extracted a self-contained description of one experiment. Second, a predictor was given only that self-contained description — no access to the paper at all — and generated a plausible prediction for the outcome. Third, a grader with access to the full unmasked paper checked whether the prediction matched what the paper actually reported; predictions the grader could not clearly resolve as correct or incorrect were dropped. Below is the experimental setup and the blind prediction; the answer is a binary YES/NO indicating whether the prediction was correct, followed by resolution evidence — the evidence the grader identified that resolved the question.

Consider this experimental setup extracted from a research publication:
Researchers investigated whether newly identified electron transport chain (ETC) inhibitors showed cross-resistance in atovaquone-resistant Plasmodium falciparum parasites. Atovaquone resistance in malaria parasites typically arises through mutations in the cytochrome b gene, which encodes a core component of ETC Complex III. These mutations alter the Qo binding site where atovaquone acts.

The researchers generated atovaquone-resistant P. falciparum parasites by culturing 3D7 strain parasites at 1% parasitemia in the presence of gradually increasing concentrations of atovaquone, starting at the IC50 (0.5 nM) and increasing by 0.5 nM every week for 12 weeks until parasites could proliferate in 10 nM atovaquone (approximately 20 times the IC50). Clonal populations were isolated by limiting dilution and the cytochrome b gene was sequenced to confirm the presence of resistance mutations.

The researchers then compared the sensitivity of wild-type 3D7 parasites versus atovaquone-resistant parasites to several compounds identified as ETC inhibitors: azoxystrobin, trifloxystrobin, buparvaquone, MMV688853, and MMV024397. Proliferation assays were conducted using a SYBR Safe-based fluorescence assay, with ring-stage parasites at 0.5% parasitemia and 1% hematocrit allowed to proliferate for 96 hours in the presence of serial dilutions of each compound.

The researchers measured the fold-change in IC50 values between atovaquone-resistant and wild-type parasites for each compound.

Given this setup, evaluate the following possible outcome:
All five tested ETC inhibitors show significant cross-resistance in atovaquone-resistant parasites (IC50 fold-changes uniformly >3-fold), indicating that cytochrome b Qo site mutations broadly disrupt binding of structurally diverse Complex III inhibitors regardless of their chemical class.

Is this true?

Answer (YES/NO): NO